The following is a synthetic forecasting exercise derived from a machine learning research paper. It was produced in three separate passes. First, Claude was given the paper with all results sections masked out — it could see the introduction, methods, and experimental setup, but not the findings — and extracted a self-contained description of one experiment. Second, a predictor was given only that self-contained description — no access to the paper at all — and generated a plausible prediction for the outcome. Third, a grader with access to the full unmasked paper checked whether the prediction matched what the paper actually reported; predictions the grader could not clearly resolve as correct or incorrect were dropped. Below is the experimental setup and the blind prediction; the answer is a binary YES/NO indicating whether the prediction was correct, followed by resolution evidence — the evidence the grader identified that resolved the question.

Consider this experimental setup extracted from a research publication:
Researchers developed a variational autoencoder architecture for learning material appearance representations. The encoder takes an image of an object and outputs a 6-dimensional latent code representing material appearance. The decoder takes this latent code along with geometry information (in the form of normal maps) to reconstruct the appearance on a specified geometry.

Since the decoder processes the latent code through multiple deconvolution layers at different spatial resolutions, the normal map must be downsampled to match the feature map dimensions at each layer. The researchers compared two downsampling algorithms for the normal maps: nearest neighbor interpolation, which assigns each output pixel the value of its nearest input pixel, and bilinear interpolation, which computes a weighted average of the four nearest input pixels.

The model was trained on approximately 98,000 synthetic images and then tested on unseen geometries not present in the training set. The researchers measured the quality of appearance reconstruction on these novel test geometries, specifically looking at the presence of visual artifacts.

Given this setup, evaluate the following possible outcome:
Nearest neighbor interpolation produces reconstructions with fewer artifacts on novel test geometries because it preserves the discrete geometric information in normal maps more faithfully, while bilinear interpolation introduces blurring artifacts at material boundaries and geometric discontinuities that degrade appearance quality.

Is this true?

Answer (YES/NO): NO